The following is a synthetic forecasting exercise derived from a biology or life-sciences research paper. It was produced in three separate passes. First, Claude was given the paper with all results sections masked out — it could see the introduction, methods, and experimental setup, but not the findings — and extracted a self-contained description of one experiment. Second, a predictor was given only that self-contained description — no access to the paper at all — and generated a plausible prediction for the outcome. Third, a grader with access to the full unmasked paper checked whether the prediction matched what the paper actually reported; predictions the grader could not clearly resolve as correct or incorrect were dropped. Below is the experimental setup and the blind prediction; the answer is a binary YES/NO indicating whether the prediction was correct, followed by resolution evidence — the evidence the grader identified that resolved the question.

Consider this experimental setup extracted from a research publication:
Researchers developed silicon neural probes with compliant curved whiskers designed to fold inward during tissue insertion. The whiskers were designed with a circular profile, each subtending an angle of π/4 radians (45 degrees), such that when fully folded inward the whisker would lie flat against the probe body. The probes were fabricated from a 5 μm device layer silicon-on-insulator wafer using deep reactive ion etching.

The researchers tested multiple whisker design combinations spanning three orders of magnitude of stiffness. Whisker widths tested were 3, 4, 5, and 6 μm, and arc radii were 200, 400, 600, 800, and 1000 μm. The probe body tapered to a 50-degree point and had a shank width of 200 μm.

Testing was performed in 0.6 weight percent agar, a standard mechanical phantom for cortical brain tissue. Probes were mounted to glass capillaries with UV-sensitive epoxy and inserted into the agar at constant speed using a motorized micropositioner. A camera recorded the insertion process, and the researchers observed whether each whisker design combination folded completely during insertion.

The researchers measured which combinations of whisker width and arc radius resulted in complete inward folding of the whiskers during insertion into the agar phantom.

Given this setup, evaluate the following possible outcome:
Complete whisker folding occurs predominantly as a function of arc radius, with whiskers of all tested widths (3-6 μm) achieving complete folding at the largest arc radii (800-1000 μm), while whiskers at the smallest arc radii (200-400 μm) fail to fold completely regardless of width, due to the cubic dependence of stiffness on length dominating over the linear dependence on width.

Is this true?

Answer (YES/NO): NO